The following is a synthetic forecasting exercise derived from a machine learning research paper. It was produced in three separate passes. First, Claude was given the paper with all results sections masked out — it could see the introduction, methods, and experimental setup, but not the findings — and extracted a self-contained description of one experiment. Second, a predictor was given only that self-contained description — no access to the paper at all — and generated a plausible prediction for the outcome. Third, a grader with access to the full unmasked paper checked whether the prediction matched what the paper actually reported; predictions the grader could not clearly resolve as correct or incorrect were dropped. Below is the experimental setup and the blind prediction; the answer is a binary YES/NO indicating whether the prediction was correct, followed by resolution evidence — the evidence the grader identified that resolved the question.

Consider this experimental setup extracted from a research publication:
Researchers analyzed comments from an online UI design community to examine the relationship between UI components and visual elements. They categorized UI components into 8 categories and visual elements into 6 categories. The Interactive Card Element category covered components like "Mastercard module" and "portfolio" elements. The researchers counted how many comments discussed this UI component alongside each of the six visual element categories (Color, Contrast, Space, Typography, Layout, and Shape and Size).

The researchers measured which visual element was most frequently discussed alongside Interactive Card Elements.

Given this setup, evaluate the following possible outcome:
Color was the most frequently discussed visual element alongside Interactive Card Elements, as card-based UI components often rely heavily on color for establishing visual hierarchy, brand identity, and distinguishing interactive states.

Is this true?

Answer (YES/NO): YES